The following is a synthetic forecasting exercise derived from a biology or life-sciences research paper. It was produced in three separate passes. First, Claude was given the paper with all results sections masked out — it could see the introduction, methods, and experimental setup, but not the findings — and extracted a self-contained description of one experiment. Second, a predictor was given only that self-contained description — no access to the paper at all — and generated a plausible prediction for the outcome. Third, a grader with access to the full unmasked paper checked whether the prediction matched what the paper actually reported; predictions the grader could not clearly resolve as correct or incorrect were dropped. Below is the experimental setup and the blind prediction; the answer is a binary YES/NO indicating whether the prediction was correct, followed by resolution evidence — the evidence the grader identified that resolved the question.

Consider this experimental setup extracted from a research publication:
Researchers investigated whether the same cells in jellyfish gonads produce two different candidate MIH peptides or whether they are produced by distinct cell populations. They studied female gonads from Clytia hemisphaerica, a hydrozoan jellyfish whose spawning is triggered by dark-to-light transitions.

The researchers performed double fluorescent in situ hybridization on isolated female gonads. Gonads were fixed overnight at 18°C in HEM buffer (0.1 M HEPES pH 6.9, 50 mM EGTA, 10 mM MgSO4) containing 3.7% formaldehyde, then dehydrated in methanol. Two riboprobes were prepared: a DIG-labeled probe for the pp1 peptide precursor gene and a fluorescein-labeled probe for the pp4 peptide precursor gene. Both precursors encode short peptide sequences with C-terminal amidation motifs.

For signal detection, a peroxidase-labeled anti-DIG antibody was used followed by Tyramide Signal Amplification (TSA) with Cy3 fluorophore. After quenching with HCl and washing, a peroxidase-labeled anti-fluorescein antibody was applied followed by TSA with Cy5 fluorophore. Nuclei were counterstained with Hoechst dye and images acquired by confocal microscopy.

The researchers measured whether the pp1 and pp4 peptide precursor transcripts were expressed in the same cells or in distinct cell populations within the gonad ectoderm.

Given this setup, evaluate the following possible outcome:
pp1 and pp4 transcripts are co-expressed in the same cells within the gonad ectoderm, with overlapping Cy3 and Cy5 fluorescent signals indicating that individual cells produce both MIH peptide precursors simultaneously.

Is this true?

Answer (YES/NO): YES